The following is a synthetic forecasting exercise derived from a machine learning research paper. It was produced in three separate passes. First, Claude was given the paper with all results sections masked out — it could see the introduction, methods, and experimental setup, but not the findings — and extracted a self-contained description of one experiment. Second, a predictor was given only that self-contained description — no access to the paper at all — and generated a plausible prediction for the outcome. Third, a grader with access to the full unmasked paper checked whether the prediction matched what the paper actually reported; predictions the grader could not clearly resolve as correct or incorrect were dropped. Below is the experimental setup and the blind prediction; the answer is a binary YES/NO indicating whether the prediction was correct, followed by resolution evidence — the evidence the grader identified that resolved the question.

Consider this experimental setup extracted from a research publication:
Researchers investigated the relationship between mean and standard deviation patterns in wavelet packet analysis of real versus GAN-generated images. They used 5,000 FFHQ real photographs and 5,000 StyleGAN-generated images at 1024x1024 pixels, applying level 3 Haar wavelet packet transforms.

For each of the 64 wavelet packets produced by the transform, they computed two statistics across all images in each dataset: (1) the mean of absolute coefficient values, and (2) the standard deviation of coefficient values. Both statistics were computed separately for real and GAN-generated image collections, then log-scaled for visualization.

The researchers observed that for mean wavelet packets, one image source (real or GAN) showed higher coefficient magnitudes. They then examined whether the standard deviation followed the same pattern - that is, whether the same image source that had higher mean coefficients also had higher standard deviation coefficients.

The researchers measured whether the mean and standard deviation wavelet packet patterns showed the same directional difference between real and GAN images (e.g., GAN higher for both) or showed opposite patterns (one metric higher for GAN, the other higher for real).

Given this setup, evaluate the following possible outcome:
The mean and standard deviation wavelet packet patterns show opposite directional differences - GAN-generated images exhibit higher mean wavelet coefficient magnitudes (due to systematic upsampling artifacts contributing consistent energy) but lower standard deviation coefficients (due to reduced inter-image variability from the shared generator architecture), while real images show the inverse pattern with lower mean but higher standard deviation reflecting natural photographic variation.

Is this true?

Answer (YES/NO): YES